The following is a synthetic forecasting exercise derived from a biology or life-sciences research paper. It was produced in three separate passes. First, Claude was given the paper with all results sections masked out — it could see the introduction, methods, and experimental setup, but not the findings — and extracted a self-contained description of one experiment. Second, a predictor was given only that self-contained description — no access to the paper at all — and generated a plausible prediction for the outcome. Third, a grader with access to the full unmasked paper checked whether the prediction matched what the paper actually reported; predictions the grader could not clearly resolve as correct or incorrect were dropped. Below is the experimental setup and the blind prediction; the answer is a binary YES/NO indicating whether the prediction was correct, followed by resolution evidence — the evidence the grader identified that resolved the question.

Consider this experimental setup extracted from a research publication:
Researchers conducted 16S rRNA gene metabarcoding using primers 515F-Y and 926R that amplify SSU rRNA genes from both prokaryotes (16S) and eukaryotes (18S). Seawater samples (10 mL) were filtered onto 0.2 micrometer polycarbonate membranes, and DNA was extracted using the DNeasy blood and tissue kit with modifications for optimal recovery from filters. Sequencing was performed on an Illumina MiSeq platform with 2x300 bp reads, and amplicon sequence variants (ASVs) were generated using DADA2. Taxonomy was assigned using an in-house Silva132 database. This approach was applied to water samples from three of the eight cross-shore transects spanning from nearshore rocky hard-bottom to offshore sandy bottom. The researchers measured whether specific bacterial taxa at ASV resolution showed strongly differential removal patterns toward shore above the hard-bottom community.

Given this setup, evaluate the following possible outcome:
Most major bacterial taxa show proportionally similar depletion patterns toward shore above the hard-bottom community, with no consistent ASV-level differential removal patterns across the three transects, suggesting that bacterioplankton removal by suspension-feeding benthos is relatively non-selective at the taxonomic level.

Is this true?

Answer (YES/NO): YES